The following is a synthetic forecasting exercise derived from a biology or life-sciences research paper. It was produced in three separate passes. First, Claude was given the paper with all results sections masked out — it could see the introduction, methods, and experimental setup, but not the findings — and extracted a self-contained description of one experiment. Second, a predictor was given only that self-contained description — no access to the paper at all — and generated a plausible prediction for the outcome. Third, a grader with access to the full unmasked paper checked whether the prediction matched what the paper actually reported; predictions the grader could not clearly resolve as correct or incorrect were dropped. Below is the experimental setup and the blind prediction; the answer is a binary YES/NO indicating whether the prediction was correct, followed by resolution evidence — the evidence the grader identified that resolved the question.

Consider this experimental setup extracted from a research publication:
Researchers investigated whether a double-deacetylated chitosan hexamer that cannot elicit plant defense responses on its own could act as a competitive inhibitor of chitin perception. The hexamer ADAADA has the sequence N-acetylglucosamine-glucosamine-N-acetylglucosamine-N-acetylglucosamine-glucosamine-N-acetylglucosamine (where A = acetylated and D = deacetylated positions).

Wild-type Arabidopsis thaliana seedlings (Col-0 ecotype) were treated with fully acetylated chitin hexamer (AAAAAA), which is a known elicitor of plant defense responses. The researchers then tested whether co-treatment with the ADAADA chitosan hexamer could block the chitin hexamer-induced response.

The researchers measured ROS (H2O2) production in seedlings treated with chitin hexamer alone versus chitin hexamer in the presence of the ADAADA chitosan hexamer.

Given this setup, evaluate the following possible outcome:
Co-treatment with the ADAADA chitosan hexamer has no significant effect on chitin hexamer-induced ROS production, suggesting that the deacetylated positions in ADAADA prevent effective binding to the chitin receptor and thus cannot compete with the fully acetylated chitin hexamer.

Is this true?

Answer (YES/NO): NO